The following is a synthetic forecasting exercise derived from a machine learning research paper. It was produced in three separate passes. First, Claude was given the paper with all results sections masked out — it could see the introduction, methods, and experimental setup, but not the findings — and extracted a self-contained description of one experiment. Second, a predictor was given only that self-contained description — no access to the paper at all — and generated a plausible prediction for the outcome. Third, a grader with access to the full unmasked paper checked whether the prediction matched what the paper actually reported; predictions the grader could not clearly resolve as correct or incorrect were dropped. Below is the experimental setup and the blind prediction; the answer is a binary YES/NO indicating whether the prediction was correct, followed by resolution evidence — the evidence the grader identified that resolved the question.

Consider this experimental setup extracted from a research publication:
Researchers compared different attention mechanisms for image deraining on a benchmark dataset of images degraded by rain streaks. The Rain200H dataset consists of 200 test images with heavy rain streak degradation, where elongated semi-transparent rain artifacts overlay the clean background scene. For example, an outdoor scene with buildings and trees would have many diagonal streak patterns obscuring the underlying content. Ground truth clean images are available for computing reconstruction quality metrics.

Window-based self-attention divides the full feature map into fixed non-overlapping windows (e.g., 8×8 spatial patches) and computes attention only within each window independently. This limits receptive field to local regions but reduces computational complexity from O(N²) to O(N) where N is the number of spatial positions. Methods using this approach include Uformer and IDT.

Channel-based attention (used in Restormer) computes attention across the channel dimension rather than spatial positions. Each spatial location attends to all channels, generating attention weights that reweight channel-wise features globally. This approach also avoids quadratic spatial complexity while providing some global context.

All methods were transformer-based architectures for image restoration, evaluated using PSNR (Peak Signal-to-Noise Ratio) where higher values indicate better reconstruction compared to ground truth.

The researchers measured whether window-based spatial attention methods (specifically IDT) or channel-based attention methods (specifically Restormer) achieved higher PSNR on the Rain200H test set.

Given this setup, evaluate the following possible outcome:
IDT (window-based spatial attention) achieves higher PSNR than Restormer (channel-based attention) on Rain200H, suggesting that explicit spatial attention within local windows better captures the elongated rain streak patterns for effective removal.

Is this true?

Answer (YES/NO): YES